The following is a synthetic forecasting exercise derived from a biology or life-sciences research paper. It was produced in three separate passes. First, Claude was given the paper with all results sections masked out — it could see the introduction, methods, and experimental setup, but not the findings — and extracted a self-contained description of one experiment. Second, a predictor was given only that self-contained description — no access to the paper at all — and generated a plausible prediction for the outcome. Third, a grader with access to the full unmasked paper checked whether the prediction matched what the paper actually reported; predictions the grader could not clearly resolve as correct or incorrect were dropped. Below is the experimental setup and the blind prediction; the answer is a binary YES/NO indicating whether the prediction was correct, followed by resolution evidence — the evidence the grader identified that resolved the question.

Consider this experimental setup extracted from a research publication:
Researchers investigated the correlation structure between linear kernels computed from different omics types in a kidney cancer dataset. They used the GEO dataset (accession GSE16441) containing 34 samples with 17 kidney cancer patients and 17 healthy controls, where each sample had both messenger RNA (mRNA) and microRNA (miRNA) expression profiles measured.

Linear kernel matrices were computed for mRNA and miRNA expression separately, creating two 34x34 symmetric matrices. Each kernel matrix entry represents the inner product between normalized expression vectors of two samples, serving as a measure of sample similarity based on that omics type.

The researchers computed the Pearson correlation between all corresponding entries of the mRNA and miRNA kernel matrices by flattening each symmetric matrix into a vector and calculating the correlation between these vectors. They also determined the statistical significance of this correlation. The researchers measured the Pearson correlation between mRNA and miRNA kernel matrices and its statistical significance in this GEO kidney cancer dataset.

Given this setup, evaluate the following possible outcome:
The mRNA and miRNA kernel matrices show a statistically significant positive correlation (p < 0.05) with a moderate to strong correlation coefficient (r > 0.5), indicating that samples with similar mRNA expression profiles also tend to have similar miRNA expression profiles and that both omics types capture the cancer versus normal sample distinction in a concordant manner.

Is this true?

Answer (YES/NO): NO